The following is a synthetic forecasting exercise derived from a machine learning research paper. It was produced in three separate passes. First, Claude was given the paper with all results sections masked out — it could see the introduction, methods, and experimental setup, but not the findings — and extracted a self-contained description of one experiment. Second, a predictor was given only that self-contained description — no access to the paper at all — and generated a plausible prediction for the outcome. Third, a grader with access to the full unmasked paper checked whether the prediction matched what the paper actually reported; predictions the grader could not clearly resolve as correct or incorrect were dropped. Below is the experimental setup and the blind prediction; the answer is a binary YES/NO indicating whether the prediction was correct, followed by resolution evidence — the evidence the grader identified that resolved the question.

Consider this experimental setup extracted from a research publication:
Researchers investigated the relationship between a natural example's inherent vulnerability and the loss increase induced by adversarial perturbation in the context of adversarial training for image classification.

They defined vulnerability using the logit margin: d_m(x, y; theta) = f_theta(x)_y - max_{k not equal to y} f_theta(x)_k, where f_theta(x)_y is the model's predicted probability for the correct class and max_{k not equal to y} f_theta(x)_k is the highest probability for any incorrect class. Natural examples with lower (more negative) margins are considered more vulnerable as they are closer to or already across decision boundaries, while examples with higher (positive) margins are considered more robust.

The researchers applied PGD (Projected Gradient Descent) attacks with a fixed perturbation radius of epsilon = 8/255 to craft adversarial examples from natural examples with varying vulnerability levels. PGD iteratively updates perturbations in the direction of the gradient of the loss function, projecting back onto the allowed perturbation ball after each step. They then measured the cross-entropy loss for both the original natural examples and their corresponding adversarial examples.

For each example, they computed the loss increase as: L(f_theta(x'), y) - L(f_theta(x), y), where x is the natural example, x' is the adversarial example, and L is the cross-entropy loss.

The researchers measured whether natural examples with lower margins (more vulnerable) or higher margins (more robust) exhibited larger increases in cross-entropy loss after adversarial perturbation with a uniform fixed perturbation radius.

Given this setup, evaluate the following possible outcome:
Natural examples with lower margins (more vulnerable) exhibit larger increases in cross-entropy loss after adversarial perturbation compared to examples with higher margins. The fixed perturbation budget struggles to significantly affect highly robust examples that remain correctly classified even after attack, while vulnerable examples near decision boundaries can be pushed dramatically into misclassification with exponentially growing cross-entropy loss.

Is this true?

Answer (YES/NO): YES